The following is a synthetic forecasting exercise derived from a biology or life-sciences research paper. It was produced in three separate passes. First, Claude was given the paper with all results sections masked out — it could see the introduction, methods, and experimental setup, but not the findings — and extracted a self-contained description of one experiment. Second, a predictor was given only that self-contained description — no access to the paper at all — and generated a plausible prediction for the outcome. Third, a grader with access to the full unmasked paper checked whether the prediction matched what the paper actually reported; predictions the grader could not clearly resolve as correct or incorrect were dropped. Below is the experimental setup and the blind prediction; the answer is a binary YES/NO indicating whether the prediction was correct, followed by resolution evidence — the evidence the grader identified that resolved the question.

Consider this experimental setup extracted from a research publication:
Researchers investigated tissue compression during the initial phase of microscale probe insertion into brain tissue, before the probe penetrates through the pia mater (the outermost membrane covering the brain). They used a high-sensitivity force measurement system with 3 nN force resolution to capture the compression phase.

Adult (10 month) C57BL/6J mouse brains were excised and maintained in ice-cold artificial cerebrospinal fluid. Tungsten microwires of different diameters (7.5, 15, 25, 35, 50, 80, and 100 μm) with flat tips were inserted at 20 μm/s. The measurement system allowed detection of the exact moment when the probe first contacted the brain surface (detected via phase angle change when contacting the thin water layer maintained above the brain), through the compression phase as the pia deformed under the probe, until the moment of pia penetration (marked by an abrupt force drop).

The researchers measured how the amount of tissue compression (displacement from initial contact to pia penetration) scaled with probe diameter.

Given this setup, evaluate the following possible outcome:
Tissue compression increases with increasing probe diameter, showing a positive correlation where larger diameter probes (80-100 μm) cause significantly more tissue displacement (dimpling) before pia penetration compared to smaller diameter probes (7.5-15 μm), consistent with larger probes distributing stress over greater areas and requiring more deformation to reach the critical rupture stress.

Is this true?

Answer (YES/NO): YES